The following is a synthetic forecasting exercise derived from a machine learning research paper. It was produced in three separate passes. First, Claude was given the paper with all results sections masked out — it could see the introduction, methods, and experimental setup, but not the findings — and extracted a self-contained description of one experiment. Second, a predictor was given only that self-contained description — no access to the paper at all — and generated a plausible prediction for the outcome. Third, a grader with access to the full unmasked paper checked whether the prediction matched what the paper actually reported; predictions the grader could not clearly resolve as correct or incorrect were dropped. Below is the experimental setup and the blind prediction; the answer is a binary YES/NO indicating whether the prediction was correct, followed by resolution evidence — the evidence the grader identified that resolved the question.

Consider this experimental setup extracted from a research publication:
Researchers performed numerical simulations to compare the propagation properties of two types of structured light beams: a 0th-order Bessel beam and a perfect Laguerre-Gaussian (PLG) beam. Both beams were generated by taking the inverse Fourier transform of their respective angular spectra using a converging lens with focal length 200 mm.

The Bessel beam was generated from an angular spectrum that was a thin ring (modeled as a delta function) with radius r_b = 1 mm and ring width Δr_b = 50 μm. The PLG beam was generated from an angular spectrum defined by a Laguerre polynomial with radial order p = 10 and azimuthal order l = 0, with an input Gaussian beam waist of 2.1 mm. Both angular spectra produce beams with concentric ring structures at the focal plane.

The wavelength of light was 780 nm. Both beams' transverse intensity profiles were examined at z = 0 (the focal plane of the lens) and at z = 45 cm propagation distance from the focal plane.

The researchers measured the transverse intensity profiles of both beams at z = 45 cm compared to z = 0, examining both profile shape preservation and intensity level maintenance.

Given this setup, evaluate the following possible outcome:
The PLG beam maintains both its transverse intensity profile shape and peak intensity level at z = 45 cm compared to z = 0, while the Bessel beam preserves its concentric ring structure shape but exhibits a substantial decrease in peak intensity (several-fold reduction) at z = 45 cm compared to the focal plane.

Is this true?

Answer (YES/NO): NO